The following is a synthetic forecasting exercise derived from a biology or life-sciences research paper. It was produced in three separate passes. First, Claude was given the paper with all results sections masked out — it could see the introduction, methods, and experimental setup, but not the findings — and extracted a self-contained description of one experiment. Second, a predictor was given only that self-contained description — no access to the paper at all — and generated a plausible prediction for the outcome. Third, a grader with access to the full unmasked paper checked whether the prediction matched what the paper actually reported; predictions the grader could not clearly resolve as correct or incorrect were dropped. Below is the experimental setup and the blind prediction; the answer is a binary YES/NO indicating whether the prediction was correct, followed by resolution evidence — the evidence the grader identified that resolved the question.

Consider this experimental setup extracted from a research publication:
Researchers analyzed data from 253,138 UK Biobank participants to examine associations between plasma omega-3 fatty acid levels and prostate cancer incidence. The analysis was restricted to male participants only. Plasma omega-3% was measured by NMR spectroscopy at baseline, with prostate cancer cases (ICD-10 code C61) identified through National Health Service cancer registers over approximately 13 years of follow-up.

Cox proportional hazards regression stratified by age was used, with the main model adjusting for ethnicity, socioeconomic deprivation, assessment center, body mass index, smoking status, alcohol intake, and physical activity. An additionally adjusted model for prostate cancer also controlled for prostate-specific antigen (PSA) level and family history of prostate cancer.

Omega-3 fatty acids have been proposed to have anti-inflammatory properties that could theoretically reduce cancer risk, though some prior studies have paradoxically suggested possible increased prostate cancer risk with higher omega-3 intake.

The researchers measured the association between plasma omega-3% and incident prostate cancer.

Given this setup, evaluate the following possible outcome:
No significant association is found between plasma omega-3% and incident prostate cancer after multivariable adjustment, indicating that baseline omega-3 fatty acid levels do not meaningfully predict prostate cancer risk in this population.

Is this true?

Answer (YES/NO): NO